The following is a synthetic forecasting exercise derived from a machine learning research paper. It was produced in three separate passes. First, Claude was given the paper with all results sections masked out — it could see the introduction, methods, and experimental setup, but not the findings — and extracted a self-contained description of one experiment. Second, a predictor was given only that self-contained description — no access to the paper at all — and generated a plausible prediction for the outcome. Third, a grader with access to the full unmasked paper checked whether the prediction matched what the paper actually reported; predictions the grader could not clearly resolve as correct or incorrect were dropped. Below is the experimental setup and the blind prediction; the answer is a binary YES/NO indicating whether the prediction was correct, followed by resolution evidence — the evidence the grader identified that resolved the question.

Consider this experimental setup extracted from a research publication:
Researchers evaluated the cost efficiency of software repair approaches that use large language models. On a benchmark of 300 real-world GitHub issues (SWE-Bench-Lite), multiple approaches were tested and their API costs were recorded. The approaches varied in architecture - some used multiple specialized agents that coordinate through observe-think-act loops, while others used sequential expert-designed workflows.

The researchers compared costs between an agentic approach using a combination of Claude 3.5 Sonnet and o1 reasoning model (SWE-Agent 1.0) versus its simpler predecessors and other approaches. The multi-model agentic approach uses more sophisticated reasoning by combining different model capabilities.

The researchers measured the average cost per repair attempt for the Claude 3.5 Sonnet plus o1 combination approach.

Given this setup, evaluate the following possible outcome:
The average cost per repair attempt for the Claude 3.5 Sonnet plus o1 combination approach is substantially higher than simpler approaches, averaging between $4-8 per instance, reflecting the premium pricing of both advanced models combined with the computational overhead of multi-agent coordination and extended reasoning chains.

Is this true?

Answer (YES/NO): NO